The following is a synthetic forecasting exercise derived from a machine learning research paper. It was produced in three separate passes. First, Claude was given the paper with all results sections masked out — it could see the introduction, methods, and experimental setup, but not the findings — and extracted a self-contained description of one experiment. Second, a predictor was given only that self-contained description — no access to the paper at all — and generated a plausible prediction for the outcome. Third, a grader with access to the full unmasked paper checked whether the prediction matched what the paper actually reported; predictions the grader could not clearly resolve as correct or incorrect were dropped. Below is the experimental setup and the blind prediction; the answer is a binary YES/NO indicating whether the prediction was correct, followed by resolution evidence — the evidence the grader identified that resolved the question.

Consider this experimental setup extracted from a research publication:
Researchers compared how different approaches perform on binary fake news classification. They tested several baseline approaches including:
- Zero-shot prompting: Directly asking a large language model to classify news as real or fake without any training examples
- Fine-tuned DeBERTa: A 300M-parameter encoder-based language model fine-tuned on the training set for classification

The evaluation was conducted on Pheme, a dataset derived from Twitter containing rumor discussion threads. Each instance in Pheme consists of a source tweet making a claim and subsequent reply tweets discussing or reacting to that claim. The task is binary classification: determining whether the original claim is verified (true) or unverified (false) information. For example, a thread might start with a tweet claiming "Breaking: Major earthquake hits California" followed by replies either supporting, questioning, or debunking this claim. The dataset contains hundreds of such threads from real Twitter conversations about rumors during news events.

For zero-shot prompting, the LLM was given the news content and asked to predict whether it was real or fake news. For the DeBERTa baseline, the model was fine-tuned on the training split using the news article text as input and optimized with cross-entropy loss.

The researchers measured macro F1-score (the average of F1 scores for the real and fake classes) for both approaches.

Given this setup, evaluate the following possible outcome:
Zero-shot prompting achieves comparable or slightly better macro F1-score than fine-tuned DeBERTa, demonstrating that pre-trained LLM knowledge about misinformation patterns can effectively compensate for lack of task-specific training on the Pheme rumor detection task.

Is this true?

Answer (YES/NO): NO